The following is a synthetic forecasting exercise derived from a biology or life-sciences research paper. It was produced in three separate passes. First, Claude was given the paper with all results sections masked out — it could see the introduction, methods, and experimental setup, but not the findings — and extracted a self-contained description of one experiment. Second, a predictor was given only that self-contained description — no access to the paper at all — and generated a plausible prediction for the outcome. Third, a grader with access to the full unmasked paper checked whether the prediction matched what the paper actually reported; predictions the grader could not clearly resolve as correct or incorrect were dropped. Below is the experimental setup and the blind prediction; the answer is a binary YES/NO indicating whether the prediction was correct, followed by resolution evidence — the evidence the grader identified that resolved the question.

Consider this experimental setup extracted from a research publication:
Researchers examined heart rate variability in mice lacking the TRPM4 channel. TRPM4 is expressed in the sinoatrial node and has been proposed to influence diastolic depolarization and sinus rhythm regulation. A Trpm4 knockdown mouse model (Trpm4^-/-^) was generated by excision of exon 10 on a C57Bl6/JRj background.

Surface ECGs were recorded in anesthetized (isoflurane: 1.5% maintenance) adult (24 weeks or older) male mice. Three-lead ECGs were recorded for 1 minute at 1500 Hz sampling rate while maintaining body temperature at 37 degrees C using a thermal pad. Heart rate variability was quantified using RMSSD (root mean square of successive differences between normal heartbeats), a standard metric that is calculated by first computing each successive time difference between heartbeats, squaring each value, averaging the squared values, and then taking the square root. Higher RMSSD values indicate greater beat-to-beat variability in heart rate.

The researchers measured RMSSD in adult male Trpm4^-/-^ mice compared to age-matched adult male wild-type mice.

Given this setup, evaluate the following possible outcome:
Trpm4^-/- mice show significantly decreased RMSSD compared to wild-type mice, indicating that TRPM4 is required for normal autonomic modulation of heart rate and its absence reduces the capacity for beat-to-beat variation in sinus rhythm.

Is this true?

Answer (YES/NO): NO